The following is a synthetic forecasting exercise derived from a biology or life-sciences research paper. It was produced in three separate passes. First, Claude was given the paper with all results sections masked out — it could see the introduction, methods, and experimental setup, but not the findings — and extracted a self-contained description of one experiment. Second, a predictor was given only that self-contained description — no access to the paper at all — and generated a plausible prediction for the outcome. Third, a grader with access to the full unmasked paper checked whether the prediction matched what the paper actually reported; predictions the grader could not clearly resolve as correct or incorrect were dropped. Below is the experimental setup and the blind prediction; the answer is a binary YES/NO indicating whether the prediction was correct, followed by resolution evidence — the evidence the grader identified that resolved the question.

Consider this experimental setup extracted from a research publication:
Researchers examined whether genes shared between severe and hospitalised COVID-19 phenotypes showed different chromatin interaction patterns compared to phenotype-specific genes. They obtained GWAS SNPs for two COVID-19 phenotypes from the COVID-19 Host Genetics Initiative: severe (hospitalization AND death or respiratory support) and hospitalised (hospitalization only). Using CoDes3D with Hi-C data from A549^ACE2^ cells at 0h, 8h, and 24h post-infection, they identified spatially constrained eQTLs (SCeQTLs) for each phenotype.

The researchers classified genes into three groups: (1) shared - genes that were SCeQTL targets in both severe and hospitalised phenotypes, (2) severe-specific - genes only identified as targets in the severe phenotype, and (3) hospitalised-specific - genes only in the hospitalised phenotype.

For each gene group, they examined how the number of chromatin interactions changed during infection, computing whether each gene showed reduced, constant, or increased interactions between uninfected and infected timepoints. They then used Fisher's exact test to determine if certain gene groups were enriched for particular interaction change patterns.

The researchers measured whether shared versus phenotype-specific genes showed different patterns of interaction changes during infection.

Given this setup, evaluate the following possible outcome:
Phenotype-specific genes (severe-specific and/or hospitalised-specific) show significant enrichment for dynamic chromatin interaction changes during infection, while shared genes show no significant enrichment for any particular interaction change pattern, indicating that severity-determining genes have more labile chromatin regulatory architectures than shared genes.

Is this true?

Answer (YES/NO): NO